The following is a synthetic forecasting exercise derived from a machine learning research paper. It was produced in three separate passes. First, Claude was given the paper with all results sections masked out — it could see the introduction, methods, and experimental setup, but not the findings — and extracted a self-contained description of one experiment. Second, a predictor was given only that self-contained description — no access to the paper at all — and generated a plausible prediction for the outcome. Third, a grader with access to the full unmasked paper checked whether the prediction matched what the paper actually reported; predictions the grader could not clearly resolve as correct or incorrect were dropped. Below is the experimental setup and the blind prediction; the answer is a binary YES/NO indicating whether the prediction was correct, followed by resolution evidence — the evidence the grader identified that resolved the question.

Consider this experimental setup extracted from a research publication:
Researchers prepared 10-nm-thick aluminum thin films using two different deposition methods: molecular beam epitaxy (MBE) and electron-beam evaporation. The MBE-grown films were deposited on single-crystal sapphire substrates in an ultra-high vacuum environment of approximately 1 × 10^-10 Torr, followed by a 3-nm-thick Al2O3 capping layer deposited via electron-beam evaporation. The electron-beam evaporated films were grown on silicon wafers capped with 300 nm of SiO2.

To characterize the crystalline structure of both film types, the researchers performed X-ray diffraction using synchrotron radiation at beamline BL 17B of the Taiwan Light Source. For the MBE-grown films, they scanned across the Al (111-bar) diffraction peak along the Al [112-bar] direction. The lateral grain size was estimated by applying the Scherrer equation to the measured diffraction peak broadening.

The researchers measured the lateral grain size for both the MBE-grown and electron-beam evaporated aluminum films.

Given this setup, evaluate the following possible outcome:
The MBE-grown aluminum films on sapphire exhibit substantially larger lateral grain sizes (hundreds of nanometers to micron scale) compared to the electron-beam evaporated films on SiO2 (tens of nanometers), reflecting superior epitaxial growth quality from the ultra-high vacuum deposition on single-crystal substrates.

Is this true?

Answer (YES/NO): NO